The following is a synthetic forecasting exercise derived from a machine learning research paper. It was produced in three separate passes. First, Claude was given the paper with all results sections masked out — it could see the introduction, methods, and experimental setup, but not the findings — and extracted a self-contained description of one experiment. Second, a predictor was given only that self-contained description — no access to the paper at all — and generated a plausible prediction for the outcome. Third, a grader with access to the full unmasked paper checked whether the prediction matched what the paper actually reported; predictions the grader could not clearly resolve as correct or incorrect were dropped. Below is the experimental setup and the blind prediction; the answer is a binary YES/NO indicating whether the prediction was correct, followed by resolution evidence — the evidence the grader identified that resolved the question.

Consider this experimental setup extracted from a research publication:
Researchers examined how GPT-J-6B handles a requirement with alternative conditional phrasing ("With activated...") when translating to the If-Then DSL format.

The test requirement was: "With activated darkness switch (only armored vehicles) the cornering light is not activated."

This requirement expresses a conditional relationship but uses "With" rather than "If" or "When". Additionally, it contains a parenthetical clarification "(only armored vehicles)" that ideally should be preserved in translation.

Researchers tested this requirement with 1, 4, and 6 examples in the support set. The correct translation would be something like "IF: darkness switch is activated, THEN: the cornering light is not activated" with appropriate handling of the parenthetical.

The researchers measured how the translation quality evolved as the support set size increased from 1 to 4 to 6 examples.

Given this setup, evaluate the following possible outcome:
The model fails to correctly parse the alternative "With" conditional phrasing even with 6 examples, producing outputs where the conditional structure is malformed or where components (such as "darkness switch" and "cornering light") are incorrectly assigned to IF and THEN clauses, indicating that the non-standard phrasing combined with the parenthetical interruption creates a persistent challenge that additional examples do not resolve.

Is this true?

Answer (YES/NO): NO